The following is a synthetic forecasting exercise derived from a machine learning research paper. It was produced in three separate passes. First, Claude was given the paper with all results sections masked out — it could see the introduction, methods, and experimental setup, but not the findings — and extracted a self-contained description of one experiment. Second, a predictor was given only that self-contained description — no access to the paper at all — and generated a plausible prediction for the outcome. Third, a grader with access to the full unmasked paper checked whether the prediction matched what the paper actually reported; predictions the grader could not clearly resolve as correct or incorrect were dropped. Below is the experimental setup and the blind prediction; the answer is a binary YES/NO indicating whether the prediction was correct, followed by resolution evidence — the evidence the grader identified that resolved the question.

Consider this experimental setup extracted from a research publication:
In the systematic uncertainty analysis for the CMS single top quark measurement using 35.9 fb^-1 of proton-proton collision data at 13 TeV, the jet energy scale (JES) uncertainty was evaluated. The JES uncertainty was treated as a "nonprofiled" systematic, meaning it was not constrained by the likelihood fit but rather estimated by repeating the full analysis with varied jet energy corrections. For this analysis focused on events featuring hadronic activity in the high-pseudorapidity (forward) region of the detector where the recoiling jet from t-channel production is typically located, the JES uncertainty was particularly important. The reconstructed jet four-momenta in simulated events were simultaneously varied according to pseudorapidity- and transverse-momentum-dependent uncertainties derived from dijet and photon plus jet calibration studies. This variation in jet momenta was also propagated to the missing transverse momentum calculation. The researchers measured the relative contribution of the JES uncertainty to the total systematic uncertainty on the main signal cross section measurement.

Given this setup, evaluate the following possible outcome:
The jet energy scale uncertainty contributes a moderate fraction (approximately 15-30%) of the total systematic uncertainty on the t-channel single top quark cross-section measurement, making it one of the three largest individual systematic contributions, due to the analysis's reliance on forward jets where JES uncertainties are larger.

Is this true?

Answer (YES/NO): NO